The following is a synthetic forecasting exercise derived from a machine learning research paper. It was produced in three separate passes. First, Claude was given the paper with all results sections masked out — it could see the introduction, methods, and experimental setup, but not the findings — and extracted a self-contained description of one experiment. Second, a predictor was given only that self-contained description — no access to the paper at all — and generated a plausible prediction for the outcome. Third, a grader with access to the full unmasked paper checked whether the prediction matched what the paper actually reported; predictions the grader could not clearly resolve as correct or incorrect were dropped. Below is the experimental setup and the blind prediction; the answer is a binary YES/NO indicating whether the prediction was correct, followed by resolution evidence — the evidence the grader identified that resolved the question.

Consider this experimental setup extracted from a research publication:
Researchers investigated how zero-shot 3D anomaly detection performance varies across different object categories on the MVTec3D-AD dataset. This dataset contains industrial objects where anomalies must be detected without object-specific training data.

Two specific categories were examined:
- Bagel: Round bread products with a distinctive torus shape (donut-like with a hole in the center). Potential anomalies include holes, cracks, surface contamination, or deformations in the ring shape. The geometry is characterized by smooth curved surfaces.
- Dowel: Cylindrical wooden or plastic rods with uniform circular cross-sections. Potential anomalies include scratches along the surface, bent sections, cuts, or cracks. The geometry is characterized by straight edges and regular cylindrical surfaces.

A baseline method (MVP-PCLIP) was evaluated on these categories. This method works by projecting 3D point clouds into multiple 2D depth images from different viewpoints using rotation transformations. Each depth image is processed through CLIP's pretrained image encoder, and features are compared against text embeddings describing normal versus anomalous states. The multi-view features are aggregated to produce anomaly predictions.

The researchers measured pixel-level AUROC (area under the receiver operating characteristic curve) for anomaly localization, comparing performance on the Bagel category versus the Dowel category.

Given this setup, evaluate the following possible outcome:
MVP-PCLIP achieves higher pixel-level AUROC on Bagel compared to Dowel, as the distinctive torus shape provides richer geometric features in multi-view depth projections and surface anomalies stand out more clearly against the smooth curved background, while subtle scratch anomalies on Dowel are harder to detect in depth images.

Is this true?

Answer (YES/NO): YES